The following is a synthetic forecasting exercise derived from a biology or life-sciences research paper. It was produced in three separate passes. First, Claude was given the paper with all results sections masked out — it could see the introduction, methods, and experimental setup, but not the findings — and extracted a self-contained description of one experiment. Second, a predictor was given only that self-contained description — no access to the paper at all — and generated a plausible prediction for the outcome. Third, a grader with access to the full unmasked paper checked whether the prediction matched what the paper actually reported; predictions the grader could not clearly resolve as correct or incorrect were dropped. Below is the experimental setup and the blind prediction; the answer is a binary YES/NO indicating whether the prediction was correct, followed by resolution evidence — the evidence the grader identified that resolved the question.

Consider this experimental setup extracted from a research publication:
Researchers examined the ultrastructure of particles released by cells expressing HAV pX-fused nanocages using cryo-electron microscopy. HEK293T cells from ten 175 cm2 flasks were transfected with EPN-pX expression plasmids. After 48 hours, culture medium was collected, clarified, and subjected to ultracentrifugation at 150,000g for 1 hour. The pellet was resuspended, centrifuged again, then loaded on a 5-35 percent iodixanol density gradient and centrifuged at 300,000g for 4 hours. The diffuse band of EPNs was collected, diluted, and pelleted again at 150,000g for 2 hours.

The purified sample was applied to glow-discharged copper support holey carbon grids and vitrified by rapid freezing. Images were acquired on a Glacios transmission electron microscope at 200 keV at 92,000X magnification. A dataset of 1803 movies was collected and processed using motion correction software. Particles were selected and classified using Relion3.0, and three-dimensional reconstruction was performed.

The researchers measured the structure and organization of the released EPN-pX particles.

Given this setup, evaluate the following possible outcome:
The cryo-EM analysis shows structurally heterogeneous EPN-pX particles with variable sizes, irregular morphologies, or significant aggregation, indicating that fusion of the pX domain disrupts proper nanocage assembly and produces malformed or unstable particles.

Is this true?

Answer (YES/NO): NO